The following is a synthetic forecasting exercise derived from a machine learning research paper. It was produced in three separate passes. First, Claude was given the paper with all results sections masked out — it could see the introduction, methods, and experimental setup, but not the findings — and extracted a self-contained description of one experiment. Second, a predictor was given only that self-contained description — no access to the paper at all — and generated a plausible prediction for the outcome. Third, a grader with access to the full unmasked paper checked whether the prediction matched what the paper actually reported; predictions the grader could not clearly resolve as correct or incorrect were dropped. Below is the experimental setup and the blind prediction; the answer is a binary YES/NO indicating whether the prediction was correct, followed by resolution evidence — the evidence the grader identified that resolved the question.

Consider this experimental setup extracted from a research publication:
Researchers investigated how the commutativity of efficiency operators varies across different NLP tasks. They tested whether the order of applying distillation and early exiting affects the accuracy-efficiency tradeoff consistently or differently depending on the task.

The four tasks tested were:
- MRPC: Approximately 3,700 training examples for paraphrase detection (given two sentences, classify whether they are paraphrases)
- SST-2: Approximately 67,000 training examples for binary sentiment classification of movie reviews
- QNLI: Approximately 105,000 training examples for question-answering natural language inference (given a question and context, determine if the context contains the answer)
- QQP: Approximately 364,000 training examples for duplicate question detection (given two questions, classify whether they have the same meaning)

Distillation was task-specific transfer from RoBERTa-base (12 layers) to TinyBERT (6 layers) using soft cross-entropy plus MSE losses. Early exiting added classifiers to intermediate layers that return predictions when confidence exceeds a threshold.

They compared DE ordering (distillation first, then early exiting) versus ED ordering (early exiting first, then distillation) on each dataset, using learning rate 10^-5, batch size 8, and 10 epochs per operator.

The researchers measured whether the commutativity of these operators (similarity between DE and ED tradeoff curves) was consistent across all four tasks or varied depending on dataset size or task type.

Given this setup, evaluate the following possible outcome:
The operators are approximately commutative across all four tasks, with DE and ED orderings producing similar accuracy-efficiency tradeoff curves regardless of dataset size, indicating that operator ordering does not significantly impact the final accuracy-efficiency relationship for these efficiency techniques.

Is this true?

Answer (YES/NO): YES